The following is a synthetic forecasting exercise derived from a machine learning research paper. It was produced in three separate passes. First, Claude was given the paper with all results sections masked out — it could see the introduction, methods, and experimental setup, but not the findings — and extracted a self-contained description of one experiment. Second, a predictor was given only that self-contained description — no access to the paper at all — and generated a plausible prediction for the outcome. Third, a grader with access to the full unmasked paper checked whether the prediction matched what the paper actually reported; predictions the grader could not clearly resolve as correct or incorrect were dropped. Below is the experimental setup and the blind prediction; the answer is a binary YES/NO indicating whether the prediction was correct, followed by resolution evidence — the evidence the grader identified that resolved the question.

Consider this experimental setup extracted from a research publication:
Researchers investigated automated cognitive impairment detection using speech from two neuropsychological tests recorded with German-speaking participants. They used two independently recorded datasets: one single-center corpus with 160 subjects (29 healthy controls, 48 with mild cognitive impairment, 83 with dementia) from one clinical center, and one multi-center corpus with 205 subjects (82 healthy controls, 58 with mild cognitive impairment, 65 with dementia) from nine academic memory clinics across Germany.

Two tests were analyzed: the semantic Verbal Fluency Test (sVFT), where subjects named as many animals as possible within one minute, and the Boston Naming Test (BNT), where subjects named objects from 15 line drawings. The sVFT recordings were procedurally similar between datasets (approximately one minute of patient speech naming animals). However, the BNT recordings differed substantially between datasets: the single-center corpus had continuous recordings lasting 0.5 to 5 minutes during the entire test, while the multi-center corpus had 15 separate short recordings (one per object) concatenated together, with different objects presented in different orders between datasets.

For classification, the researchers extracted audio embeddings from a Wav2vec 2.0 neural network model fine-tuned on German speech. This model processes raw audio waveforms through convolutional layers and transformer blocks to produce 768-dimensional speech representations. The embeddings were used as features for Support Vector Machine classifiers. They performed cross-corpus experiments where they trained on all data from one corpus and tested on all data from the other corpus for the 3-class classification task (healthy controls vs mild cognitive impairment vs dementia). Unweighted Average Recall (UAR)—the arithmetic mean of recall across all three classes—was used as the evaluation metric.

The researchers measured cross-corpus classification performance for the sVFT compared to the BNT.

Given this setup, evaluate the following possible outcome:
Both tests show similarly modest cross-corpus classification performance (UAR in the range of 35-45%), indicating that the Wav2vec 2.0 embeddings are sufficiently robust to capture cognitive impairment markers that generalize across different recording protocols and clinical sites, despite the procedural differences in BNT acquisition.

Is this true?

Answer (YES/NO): NO